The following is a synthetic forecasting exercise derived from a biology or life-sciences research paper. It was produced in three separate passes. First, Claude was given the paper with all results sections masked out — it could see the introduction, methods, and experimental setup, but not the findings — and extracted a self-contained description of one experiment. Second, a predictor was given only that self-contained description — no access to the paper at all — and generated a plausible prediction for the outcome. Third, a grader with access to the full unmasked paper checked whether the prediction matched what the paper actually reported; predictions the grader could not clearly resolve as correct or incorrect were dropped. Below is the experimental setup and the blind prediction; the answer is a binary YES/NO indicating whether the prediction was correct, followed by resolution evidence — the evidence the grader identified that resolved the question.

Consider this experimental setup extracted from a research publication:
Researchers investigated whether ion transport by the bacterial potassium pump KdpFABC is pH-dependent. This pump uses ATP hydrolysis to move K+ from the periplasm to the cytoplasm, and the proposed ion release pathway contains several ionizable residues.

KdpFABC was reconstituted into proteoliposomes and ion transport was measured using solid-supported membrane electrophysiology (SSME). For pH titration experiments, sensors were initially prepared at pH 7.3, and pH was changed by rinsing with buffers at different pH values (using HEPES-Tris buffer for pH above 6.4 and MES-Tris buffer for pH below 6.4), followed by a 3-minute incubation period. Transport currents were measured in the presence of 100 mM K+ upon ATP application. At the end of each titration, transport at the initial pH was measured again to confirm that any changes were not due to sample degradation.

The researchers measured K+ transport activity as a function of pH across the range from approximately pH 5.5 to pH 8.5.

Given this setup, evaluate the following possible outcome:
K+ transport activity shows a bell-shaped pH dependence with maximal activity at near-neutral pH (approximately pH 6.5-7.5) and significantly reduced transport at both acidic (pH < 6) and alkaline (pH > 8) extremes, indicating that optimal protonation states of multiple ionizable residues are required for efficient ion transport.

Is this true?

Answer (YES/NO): NO